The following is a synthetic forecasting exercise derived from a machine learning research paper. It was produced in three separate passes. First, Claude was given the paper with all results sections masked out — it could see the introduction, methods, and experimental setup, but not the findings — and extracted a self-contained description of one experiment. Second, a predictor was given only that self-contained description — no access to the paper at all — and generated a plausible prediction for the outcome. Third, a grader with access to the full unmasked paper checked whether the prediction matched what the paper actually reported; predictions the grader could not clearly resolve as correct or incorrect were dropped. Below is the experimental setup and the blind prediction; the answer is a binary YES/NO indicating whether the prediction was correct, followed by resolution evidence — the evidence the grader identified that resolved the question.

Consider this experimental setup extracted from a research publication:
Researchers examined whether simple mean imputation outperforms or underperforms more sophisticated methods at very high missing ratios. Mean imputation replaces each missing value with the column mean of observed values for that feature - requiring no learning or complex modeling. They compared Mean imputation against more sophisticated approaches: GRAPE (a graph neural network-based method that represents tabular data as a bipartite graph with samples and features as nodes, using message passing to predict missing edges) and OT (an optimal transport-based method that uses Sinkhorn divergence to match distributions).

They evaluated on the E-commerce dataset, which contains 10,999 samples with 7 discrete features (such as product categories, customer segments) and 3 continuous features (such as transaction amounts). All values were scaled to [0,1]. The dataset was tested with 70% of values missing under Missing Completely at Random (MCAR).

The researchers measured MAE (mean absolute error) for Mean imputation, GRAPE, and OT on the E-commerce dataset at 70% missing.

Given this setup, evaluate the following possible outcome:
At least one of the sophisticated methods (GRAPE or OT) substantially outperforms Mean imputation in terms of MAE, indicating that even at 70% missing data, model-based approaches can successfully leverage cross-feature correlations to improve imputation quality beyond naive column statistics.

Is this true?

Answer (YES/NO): NO